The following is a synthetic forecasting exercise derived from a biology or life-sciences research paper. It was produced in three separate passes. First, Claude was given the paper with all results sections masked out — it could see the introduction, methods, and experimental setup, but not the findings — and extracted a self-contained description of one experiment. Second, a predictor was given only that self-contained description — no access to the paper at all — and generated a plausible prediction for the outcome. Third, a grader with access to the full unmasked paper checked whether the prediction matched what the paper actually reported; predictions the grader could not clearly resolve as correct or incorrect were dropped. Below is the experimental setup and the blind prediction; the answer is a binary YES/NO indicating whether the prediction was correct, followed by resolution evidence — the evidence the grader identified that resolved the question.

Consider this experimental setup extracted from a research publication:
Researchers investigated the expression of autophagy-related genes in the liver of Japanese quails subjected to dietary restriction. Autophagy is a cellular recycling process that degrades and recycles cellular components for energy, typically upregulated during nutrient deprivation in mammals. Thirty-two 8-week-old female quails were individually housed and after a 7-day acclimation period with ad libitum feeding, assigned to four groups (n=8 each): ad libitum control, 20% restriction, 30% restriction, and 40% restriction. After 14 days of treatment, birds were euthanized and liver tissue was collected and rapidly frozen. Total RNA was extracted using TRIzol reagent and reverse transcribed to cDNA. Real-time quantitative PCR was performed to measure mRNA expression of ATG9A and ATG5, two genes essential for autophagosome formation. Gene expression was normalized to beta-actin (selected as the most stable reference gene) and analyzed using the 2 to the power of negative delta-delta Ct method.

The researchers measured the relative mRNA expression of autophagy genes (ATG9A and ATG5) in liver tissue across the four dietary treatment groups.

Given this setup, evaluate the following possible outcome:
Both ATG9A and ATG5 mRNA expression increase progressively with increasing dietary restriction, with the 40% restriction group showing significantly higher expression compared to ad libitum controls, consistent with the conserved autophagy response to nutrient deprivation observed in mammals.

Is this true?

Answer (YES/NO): NO